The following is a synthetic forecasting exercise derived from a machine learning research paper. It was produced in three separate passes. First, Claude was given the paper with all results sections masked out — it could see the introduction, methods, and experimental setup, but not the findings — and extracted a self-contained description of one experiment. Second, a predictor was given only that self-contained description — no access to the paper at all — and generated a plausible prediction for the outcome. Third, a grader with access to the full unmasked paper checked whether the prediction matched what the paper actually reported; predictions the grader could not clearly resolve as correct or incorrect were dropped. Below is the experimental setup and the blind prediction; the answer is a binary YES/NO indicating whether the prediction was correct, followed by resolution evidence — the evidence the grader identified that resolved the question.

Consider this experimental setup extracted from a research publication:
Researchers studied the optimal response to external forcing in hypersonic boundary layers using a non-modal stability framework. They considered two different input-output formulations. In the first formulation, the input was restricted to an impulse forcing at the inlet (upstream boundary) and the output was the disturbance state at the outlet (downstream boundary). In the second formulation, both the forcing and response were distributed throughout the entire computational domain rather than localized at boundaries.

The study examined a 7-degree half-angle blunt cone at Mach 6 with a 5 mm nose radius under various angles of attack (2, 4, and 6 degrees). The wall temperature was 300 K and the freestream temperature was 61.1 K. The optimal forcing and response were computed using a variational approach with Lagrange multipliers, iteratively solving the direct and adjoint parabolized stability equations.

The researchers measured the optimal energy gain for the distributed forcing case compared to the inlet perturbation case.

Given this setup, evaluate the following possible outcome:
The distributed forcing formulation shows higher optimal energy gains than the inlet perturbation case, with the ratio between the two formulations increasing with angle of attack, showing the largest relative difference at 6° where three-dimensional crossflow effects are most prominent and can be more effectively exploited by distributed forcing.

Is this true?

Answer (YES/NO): NO